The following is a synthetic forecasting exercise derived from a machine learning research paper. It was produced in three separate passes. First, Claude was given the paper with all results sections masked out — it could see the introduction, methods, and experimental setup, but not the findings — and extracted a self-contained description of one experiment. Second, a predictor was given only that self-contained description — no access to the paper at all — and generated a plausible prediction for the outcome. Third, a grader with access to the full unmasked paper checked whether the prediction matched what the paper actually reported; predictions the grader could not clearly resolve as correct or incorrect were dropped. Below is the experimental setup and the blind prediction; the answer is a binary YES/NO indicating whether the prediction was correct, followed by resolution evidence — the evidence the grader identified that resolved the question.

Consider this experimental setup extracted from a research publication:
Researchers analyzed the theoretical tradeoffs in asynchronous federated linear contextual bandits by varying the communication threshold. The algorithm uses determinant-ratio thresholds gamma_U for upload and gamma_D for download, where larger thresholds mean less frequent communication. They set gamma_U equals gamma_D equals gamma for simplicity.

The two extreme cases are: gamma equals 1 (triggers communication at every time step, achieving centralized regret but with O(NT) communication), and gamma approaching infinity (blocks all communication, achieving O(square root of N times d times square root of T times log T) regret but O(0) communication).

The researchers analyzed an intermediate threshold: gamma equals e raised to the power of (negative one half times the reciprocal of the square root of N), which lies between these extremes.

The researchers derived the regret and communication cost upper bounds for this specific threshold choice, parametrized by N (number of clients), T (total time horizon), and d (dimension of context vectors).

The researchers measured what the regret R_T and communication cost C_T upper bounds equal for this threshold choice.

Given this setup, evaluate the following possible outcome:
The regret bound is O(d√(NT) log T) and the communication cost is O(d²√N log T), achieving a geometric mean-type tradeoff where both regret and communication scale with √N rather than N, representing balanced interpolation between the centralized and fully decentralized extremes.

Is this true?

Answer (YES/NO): NO